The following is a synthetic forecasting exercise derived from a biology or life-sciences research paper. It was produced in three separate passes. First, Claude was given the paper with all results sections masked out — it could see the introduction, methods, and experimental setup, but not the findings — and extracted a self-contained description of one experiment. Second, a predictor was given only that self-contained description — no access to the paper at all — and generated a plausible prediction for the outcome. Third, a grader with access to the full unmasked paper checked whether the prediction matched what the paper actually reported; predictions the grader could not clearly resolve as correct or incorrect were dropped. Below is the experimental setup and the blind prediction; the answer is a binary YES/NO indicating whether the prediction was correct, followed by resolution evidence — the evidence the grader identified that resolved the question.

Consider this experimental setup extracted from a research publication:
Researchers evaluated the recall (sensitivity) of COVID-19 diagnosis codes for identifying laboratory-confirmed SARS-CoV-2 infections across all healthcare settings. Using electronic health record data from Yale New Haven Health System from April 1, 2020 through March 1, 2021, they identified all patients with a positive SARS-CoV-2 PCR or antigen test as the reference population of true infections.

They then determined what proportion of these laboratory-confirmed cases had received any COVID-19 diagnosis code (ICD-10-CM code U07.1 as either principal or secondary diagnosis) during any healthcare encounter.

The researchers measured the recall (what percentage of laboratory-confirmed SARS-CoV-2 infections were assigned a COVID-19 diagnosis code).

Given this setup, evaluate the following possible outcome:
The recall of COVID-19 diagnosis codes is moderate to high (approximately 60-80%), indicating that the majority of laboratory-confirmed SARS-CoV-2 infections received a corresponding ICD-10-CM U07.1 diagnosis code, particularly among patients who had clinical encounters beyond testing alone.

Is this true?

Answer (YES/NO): NO